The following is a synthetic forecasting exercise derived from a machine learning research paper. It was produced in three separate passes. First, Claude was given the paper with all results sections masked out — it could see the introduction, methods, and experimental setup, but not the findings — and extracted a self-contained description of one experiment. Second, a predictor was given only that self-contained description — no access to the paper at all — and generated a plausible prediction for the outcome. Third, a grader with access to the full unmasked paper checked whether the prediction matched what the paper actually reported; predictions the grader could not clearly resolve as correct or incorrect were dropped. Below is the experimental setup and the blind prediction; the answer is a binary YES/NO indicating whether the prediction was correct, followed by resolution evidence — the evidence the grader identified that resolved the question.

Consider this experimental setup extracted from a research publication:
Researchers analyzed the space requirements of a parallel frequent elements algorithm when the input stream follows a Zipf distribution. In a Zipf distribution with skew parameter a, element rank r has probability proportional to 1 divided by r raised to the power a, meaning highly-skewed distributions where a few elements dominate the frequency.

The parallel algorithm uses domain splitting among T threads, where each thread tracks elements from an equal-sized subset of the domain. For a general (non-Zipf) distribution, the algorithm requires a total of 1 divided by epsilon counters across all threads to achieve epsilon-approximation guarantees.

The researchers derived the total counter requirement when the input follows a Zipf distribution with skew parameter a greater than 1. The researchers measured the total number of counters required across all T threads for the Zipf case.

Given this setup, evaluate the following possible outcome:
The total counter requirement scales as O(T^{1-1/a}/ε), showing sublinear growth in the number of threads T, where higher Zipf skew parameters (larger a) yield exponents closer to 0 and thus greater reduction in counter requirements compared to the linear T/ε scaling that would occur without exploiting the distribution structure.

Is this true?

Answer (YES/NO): NO